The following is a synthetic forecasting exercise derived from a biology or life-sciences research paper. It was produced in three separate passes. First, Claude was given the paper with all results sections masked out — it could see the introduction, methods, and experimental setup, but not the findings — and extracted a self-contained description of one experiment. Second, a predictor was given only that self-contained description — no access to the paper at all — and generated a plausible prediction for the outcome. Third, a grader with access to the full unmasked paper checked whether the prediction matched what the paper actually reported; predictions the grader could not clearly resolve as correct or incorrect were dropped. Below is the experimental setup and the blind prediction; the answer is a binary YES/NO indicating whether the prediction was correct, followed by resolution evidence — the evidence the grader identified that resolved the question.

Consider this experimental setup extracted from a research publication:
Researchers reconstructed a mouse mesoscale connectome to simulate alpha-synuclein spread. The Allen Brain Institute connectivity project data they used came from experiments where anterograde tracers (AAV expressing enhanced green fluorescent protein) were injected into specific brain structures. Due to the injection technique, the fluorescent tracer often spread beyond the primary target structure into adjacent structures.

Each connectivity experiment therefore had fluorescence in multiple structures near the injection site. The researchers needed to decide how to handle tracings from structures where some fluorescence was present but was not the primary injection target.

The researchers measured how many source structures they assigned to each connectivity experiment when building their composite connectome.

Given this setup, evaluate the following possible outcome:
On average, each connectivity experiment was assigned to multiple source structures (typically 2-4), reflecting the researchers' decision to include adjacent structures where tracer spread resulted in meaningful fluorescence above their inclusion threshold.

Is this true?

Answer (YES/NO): YES